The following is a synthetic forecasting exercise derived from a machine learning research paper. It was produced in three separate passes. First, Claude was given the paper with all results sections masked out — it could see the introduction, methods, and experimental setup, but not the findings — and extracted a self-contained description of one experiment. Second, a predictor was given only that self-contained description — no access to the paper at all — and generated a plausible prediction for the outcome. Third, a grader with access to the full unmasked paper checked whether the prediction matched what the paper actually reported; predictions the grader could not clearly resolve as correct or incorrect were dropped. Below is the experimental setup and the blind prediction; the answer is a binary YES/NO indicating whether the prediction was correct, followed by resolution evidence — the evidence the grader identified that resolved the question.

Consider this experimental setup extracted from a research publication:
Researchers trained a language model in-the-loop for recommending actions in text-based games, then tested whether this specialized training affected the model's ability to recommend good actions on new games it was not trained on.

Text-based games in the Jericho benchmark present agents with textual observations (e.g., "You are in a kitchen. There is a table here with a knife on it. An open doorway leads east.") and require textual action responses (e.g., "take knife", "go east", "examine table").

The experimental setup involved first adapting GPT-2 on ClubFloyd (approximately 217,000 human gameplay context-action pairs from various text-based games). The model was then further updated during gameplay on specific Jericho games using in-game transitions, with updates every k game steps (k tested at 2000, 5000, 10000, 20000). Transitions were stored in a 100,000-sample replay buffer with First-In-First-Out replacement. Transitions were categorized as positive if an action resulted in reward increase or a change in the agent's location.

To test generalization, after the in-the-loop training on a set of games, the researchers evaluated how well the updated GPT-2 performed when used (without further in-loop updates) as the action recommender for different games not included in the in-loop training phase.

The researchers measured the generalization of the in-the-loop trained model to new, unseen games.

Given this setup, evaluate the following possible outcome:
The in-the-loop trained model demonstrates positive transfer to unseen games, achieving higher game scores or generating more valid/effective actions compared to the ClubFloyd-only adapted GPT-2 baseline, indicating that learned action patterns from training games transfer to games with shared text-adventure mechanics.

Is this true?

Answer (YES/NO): NO